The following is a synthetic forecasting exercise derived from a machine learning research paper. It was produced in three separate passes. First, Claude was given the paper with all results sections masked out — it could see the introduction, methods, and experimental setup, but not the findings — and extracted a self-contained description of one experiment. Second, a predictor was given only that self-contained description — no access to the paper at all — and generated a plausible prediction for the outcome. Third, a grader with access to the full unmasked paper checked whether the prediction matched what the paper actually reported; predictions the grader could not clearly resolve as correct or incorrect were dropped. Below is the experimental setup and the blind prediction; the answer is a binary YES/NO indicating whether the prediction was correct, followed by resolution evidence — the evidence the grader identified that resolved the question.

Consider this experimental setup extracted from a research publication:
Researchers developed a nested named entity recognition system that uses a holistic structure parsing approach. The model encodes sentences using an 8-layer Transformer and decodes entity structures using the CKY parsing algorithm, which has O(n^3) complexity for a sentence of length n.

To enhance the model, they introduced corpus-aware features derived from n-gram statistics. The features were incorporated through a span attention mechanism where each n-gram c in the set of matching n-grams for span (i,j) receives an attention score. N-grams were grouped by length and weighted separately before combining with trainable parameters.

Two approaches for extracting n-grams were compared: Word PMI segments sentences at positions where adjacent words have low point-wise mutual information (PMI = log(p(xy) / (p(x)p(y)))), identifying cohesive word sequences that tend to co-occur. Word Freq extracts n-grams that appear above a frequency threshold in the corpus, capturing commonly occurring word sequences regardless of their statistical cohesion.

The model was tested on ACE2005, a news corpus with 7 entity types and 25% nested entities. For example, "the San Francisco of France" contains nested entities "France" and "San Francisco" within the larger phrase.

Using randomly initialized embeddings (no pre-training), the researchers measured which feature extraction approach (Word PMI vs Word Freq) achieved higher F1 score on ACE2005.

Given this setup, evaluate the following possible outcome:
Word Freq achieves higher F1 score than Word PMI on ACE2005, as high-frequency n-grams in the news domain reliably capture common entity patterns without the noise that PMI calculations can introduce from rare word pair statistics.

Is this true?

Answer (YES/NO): NO